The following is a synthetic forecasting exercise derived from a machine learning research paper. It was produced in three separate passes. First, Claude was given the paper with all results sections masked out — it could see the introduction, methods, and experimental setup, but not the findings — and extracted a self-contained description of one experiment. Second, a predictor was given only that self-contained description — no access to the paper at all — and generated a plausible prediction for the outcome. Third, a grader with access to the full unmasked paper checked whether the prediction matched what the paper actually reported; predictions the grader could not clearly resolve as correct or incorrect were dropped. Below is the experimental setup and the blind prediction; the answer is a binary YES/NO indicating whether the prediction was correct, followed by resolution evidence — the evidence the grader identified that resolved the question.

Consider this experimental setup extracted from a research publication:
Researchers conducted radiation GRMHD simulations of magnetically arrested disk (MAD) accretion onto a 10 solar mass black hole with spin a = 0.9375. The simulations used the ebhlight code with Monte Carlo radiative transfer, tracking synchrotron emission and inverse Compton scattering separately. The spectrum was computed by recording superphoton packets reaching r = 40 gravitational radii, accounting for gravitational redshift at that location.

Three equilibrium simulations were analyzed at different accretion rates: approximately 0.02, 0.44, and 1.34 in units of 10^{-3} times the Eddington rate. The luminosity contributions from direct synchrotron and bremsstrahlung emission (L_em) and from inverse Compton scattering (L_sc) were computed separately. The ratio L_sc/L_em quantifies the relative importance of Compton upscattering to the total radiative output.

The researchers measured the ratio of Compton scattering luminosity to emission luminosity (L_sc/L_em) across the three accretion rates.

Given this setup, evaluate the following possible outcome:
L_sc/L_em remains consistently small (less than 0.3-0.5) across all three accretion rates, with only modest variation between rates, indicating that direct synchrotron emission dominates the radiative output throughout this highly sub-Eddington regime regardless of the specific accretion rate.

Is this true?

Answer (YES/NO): NO